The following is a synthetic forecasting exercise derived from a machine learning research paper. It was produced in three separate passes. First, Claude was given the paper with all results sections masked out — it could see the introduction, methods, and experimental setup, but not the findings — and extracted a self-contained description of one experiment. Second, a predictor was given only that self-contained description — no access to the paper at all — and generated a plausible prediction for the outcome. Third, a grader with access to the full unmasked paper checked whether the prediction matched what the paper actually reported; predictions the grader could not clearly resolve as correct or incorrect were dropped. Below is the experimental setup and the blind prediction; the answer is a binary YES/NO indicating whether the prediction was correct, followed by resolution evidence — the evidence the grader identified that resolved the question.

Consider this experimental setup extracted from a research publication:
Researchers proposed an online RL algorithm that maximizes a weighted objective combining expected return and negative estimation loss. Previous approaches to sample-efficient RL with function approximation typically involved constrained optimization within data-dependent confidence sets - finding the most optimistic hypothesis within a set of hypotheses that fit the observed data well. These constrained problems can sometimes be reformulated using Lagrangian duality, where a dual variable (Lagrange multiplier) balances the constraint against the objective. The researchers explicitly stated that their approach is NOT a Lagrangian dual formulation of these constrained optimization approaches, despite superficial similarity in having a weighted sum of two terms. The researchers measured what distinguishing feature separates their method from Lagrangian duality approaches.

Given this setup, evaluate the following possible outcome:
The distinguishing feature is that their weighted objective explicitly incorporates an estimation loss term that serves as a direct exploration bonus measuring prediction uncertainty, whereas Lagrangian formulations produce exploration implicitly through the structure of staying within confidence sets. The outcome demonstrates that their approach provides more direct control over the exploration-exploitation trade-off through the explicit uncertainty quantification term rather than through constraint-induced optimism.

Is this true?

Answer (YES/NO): NO